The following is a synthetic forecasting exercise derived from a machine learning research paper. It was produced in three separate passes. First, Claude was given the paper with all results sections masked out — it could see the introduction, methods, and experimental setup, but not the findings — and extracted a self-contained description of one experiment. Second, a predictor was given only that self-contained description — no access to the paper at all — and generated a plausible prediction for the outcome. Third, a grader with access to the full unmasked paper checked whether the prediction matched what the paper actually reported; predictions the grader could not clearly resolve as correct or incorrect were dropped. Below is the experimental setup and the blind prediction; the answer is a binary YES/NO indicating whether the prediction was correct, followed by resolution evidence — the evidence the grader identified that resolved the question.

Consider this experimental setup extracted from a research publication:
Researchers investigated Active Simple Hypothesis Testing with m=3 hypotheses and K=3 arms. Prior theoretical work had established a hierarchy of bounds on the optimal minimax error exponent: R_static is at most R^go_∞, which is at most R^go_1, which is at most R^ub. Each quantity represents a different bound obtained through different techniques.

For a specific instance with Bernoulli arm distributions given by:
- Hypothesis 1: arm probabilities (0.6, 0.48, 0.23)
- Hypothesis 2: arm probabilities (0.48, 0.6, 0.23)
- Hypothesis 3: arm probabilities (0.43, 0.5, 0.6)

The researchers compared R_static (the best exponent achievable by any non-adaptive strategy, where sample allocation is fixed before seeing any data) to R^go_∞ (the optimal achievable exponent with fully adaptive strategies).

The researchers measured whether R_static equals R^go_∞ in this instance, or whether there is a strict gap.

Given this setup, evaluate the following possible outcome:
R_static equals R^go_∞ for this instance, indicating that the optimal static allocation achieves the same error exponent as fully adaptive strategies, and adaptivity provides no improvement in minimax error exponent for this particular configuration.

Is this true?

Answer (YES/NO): NO